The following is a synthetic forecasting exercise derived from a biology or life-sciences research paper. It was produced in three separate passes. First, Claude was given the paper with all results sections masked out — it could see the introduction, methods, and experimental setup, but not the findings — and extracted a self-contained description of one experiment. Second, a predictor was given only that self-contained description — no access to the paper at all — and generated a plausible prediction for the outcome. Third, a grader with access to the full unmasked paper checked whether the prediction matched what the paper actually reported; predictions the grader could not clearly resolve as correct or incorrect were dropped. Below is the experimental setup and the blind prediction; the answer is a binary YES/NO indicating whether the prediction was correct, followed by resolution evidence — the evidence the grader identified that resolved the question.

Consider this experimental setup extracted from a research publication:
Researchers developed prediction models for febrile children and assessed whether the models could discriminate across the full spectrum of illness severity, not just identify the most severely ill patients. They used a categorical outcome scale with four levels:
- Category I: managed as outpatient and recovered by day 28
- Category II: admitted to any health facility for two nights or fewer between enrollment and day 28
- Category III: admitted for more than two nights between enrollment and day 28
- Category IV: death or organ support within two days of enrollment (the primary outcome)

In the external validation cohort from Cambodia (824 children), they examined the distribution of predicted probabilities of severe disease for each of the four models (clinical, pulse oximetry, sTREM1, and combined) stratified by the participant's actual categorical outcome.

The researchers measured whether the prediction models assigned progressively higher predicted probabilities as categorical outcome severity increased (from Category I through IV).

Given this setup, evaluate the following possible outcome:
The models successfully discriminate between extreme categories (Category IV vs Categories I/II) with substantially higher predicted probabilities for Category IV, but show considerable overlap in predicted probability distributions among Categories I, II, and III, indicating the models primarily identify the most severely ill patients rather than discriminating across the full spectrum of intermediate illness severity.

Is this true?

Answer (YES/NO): NO